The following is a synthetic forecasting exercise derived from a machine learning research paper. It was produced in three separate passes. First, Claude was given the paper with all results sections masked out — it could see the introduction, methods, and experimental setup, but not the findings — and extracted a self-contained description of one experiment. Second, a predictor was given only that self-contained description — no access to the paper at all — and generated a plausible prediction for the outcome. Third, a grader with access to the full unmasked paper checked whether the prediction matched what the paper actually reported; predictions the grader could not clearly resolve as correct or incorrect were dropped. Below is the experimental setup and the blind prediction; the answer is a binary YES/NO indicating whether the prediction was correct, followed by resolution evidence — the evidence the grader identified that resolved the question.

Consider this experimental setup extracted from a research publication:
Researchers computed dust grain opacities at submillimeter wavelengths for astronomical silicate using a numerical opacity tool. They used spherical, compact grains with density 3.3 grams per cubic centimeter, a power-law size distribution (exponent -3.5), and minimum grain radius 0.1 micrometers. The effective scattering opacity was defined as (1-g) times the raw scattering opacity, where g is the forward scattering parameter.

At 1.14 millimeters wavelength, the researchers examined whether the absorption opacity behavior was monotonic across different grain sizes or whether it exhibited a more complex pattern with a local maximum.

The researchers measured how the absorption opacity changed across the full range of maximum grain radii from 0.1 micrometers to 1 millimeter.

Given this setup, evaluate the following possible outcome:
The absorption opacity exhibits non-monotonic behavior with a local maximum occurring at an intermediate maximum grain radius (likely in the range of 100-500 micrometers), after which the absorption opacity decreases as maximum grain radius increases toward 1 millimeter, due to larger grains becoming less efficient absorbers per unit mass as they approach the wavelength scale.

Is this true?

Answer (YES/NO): YES